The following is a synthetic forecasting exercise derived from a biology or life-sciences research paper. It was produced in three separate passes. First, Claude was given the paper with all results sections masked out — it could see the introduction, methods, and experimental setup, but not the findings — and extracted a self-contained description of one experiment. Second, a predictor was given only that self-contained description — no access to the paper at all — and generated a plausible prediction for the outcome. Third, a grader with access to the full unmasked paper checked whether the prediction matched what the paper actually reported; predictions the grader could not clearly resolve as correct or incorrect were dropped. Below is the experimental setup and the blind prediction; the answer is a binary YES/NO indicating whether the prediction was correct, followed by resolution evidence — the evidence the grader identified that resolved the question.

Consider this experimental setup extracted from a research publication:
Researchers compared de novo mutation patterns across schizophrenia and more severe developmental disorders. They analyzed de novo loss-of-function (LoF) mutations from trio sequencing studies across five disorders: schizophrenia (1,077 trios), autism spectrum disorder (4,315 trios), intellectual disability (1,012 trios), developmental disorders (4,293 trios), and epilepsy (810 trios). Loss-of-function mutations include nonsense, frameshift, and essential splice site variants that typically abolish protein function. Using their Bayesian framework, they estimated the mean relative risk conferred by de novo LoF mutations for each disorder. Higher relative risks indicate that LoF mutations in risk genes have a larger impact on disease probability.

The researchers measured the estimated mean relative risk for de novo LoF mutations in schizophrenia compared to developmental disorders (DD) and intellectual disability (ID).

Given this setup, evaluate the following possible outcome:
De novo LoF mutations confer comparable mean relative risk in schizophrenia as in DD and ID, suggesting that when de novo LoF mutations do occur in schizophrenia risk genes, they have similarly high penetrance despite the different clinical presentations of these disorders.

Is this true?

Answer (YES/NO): NO